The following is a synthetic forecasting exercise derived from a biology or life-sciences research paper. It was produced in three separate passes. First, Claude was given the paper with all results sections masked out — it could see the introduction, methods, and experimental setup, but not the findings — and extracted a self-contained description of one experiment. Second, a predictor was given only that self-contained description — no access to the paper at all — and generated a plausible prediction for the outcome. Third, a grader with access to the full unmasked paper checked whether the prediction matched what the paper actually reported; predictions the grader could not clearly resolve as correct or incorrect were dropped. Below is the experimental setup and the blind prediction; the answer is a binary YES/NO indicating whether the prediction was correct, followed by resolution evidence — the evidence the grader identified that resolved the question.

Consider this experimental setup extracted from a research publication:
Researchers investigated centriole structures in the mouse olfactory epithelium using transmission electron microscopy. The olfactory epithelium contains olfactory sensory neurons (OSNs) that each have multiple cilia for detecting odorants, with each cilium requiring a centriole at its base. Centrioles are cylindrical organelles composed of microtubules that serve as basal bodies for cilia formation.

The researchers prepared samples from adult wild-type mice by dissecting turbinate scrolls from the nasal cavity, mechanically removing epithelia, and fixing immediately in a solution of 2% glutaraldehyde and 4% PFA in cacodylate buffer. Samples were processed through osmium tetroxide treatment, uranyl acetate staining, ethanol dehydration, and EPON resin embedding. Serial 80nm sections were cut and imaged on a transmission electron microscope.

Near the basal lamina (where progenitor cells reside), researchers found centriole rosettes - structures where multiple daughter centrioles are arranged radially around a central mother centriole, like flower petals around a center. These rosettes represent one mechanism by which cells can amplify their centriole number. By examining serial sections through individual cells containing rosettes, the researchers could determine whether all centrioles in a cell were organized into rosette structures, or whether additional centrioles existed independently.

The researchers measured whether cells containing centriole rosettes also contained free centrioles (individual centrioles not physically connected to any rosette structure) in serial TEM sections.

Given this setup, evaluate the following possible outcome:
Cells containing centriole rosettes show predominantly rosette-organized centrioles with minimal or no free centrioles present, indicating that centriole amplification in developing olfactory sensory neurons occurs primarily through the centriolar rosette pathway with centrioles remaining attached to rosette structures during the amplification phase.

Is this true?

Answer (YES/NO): NO